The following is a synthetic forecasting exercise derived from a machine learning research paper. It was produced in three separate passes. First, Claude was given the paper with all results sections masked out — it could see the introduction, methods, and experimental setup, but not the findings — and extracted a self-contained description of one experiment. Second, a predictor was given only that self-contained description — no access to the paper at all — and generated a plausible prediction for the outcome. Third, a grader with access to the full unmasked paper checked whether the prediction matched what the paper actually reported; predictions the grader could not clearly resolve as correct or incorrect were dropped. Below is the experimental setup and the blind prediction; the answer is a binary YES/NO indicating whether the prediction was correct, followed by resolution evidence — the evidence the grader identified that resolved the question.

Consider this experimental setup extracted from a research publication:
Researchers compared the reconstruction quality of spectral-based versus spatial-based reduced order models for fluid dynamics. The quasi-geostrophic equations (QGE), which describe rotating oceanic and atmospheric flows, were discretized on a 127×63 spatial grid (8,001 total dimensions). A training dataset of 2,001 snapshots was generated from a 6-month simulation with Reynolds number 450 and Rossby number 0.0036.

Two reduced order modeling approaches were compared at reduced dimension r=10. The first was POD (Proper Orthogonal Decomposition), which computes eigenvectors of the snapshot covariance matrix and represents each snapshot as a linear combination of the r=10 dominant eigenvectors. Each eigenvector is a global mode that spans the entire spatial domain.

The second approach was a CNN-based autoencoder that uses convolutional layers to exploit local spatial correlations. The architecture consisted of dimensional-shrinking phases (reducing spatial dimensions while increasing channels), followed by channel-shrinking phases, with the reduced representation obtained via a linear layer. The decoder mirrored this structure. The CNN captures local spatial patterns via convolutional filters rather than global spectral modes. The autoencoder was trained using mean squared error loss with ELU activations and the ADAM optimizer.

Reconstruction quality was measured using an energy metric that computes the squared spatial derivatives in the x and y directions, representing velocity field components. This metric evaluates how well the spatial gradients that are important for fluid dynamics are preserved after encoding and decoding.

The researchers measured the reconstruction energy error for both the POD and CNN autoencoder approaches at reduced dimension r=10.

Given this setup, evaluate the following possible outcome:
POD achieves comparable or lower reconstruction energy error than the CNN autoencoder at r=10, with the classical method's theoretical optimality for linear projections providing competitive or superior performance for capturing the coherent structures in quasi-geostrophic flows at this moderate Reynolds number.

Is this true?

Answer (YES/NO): NO